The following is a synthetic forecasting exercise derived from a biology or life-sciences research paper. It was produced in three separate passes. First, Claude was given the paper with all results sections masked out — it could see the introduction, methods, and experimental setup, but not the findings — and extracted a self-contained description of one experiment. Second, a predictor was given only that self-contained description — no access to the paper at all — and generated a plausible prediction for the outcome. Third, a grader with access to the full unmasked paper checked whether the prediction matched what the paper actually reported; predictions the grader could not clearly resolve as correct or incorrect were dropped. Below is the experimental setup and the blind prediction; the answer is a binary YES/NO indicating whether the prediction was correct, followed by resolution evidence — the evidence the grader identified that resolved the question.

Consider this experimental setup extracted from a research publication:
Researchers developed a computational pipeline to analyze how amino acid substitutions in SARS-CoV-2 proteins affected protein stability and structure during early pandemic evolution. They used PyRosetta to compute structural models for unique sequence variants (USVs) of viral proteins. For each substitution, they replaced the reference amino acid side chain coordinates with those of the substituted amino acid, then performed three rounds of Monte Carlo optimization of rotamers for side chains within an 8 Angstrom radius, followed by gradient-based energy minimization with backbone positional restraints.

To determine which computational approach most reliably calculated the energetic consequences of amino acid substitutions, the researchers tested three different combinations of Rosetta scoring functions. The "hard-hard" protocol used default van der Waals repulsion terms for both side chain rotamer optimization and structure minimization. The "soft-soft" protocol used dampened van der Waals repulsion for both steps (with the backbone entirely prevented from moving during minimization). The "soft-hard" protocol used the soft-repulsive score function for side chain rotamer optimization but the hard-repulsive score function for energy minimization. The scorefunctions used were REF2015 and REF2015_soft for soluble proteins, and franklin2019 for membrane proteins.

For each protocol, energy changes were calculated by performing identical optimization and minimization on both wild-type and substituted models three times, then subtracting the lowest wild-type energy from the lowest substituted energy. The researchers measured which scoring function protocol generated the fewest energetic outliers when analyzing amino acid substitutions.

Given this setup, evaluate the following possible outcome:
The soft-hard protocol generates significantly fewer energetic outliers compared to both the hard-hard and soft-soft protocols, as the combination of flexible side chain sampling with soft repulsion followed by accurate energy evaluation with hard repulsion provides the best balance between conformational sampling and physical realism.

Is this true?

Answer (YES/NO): YES